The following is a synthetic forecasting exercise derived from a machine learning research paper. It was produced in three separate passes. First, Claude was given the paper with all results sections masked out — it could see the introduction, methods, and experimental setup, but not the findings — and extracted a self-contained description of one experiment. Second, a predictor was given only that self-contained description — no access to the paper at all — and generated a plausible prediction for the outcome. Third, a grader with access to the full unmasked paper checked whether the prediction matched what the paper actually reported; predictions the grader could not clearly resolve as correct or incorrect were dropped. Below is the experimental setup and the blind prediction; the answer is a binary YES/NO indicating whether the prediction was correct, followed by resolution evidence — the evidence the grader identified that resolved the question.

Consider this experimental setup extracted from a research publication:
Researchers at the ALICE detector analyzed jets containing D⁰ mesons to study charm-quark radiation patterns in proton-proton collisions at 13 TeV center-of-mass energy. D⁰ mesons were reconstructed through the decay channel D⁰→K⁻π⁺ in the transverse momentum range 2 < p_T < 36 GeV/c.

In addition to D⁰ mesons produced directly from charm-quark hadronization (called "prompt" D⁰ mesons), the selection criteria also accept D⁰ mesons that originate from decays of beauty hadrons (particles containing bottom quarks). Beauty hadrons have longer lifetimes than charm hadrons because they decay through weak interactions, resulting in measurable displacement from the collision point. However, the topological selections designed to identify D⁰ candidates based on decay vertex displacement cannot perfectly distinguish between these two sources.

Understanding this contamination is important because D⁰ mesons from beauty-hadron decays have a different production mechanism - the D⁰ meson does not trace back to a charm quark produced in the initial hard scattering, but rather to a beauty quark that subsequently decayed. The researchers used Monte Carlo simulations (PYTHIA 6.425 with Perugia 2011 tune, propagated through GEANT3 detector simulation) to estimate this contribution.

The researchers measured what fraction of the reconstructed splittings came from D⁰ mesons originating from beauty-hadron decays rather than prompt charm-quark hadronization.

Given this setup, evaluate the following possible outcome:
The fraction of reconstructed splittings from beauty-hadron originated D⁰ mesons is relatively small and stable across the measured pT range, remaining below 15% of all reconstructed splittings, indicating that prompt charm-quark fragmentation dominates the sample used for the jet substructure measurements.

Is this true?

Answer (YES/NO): NO